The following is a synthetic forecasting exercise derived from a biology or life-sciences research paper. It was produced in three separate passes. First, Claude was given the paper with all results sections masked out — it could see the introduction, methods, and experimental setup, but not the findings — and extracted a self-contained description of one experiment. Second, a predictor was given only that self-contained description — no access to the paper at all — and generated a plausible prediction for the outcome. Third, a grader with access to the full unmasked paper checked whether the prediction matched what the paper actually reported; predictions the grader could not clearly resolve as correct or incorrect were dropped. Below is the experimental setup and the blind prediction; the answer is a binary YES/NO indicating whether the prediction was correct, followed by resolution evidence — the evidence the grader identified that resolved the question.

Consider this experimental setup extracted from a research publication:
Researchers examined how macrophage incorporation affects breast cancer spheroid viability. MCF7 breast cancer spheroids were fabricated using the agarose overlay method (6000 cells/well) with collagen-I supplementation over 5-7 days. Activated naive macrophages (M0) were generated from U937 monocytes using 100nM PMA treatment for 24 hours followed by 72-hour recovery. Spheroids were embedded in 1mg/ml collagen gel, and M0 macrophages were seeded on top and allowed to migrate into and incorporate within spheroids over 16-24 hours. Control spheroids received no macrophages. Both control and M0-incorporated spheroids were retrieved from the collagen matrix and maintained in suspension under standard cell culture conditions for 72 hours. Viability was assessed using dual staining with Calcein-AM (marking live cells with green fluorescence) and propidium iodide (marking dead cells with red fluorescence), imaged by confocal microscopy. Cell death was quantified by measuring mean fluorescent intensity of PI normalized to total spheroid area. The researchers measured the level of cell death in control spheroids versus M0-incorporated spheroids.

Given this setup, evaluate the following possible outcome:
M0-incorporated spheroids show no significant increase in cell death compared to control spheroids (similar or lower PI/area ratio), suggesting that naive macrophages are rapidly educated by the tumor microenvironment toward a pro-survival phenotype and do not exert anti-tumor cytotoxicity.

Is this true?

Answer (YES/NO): YES